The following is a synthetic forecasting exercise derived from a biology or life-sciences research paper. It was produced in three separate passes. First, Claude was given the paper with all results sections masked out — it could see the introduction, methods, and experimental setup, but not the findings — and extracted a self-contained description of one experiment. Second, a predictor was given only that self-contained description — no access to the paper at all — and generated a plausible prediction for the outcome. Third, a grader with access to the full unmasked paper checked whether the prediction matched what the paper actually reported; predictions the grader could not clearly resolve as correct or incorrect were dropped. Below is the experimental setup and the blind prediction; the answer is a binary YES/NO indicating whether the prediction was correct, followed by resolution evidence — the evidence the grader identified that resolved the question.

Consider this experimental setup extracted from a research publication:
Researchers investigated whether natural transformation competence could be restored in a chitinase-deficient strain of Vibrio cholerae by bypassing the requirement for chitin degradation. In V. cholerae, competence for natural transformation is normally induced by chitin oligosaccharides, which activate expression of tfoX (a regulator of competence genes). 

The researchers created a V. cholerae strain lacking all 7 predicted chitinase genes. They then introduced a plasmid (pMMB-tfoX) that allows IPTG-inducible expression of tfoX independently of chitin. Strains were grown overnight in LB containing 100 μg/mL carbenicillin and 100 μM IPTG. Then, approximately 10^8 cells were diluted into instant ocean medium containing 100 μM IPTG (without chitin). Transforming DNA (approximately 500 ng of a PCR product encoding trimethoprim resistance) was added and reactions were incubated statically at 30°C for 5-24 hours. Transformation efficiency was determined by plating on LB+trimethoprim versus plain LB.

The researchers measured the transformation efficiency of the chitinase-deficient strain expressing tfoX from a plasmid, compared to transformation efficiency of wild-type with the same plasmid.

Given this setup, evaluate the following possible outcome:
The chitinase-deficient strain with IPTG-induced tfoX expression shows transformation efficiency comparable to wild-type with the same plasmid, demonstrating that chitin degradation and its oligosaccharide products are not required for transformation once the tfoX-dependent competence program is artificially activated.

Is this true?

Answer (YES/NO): YES